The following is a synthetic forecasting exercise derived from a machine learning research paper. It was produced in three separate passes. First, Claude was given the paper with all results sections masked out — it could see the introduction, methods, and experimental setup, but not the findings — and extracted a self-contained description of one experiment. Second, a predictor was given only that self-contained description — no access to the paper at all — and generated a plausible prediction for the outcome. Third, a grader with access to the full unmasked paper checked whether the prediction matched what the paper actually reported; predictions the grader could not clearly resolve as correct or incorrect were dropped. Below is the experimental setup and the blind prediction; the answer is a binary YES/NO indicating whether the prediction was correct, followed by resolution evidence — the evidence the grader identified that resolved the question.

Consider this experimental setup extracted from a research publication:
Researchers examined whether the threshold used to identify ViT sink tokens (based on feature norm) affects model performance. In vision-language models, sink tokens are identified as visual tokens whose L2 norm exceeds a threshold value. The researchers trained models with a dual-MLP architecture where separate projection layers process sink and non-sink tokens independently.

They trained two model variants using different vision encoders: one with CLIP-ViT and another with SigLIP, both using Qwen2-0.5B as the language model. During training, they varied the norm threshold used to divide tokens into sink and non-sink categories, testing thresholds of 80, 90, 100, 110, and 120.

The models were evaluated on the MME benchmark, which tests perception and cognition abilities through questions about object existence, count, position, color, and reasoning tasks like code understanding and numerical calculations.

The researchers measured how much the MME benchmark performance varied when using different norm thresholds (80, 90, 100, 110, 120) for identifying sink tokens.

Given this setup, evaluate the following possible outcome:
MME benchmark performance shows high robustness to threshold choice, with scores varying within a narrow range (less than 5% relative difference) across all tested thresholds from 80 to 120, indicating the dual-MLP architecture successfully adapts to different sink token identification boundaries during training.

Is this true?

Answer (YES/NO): YES